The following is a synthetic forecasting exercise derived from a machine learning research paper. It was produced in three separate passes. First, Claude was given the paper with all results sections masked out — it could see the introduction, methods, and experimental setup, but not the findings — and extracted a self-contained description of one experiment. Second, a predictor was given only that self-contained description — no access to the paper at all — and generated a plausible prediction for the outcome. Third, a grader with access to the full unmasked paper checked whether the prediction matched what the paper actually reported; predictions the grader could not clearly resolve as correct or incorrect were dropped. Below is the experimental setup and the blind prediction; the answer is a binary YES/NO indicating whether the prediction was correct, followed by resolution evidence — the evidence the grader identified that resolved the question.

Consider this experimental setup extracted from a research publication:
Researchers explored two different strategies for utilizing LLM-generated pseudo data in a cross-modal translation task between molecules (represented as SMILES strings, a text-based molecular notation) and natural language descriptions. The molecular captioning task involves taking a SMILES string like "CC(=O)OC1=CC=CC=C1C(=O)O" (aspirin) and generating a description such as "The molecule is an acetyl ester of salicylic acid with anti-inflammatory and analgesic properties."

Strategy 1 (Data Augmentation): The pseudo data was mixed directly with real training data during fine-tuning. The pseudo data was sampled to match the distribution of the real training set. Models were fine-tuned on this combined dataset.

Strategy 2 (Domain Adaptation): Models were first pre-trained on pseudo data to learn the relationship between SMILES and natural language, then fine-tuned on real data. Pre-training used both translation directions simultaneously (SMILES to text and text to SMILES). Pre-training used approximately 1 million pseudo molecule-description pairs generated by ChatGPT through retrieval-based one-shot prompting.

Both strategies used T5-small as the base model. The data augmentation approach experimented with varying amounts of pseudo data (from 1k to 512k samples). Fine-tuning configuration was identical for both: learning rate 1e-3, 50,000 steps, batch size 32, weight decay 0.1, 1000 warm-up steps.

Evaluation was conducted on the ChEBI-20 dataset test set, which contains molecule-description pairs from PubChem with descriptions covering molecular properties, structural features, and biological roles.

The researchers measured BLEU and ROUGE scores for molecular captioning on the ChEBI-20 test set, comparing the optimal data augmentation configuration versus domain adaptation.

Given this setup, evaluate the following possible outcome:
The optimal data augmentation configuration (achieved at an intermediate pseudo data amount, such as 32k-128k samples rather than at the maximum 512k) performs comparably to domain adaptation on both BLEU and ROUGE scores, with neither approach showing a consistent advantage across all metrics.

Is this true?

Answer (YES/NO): NO